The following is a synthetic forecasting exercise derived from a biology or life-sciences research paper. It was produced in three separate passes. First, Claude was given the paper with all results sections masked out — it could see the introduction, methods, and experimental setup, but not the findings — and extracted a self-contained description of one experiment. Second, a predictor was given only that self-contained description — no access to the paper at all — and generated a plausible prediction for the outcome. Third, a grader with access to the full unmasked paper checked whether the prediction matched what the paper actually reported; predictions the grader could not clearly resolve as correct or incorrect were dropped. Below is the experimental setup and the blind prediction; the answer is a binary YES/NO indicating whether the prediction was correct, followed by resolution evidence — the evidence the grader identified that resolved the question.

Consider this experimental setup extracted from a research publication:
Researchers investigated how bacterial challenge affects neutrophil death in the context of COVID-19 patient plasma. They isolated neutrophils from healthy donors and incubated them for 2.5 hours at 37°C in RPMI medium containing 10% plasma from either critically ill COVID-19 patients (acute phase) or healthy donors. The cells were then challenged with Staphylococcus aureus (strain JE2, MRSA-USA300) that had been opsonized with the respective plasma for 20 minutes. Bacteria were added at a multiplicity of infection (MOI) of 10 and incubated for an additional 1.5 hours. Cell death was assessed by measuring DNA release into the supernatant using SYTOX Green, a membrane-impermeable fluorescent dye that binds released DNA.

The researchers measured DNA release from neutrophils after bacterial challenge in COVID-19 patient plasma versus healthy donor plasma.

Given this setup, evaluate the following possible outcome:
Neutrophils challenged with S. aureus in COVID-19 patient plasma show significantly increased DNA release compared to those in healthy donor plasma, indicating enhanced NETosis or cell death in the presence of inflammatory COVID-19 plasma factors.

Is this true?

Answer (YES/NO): YES